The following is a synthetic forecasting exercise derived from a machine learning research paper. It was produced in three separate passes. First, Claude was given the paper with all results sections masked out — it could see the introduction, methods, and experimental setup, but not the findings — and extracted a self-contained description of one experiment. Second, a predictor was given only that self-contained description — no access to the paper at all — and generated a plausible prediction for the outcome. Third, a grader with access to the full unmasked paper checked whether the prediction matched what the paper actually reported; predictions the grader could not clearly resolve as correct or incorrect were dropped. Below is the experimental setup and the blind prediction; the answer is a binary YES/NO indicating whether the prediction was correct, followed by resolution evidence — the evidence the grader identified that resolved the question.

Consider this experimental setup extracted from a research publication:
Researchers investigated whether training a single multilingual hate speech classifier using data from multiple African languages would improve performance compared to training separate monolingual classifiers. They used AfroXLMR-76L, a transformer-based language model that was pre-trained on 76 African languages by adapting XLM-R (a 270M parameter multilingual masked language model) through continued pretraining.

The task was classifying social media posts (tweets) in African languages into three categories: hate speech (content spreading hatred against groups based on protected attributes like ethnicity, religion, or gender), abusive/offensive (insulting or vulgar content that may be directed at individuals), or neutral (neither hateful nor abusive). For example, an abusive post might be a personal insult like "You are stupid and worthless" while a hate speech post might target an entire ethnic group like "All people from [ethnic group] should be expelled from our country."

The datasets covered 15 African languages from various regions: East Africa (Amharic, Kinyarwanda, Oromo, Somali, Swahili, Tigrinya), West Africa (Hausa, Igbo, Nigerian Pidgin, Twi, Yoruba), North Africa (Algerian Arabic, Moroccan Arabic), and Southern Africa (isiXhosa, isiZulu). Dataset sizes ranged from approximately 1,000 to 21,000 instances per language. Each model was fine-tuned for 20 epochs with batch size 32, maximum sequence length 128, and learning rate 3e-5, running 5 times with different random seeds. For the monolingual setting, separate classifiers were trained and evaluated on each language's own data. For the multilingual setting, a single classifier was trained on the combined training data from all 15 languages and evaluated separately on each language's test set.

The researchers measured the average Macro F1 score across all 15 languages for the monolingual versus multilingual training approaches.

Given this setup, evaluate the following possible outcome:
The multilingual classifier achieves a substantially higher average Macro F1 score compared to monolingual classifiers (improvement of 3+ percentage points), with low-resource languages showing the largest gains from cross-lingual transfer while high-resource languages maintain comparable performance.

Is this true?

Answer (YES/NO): NO